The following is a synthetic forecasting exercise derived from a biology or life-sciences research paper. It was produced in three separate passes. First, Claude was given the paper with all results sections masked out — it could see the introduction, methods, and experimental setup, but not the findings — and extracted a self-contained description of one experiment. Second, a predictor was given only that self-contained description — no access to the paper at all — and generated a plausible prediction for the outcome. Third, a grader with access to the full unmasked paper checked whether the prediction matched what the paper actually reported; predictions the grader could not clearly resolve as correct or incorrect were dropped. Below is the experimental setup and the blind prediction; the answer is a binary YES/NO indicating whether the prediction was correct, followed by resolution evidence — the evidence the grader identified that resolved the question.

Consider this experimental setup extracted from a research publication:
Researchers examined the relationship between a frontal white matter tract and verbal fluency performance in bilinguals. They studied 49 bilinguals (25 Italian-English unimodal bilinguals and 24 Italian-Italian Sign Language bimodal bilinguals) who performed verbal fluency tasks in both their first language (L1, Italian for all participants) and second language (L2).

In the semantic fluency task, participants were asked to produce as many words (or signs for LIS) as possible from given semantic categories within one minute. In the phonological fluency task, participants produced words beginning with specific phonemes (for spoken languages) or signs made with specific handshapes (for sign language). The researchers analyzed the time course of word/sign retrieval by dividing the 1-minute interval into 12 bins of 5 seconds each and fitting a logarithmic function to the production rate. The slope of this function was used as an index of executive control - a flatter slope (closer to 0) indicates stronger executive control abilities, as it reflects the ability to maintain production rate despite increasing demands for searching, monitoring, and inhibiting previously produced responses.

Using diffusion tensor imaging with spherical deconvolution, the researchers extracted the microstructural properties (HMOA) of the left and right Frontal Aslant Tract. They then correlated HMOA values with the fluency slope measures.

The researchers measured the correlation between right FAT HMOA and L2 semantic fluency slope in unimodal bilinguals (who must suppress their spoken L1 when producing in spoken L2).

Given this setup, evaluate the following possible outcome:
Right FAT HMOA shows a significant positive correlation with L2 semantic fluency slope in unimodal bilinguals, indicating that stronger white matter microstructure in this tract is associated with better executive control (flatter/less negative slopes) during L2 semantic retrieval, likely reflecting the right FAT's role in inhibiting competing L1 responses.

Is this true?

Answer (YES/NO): NO